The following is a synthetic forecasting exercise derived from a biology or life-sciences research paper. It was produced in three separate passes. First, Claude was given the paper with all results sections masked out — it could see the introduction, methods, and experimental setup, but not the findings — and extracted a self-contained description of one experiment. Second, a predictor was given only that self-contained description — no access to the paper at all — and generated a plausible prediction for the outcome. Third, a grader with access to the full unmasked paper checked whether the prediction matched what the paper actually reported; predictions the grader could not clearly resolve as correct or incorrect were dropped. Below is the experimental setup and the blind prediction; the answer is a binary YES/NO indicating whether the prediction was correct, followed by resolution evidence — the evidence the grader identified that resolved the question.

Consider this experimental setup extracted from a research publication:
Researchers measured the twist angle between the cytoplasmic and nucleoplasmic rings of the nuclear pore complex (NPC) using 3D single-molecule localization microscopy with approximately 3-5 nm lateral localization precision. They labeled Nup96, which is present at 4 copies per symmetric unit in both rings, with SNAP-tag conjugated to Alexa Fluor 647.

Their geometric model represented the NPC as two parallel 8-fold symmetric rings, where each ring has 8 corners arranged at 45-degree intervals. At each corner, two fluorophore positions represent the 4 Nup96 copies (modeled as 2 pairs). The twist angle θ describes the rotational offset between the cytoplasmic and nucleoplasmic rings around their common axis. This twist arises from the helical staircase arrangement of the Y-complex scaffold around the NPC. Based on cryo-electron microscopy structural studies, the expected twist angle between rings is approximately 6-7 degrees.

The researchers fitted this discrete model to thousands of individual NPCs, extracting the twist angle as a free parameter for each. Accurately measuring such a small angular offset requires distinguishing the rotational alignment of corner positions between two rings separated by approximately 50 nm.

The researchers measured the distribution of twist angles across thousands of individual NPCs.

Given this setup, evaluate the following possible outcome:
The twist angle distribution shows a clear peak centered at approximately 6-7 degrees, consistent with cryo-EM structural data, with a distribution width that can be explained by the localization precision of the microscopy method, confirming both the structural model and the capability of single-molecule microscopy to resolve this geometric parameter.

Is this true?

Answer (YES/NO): NO